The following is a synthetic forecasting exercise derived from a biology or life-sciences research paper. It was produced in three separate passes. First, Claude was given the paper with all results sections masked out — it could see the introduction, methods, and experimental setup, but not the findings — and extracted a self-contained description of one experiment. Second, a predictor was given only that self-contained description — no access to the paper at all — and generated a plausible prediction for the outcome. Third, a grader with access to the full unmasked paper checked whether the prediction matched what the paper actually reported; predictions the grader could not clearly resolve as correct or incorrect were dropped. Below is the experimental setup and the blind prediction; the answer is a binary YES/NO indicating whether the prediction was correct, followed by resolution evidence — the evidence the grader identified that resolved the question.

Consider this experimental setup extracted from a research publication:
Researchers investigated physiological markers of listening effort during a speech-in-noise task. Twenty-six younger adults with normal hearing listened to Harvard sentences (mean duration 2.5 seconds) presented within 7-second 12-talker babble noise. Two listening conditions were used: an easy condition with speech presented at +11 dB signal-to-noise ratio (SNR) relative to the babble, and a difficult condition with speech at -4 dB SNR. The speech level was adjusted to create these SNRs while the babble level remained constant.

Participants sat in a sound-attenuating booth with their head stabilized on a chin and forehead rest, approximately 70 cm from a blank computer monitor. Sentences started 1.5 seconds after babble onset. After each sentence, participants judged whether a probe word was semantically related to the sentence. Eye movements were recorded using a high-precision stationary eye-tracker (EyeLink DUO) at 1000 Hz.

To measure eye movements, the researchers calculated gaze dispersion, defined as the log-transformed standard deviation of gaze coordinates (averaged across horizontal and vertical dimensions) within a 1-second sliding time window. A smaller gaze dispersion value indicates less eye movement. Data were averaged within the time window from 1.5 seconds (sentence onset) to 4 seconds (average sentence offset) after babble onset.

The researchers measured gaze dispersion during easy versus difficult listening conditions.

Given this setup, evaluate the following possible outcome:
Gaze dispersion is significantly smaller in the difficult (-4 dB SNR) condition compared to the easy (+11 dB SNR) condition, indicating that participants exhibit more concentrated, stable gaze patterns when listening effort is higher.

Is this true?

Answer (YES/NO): YES